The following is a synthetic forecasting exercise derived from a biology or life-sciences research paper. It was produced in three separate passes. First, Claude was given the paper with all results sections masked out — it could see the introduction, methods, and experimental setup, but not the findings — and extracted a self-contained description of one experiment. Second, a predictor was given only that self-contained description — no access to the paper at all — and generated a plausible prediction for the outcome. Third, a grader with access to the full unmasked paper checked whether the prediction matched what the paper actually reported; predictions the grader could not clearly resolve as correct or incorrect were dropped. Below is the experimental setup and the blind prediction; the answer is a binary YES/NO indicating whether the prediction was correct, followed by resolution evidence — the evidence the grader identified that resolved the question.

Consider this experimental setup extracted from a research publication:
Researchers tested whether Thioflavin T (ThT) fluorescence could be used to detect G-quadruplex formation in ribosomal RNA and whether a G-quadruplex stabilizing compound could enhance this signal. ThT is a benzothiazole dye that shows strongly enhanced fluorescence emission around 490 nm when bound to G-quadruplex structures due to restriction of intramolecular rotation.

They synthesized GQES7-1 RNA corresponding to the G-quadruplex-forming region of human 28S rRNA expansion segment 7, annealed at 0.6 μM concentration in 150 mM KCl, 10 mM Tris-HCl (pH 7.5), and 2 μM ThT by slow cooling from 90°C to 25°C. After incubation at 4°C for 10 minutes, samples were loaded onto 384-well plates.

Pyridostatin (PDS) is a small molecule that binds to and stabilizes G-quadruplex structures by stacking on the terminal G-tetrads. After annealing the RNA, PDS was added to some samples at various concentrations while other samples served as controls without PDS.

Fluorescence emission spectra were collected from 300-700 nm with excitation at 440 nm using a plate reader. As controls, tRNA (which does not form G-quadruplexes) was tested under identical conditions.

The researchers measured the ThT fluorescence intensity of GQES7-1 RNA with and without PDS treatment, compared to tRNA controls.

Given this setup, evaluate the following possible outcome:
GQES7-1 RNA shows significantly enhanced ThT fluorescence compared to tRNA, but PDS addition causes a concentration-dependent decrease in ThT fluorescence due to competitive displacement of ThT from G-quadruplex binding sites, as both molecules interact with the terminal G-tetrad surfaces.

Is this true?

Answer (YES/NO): YES